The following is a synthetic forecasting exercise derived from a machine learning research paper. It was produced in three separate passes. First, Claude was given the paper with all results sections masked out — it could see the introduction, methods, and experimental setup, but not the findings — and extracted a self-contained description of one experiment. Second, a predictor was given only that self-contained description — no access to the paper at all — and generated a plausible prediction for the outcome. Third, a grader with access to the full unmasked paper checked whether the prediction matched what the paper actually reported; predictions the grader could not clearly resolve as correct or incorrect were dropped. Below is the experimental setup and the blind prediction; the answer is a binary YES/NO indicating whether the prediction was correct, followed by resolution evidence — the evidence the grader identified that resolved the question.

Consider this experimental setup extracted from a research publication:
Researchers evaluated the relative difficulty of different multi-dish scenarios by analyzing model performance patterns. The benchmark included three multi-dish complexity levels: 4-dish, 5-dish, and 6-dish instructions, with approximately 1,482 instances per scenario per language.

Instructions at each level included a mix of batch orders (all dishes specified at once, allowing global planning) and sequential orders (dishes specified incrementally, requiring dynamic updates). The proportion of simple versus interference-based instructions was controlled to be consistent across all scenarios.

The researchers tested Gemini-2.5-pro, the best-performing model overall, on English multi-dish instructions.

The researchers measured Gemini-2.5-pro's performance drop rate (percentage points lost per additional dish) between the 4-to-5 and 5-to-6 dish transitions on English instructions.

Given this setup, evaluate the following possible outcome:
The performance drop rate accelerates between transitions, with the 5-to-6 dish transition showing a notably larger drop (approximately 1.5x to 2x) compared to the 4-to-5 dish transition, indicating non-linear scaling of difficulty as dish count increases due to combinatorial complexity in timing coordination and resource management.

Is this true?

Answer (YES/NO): NO